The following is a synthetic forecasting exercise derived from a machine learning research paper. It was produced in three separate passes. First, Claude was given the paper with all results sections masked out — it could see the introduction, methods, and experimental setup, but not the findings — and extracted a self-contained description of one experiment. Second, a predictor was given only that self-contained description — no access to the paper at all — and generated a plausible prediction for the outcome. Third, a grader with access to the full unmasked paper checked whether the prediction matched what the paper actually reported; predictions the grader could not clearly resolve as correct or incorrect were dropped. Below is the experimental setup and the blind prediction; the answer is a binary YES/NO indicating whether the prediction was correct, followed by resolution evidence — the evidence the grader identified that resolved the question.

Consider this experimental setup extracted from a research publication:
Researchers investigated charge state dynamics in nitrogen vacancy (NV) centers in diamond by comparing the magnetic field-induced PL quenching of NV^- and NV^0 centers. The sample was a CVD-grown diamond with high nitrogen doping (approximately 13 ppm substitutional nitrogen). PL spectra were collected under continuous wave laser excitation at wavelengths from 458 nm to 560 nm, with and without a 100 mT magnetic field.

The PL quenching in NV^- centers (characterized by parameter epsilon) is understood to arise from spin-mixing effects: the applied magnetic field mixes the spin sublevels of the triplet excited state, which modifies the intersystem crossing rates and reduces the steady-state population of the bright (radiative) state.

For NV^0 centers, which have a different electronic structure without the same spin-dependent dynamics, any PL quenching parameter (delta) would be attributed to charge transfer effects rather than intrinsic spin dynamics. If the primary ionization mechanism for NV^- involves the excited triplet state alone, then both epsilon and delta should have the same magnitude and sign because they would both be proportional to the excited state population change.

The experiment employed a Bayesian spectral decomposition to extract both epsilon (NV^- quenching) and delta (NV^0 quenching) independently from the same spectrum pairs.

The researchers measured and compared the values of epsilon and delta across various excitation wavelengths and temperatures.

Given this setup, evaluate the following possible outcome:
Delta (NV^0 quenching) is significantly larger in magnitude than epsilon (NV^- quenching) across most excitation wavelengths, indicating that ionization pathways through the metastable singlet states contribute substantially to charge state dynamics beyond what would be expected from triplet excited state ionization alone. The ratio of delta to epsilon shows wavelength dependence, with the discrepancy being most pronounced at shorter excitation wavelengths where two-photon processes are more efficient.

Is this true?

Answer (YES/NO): NO